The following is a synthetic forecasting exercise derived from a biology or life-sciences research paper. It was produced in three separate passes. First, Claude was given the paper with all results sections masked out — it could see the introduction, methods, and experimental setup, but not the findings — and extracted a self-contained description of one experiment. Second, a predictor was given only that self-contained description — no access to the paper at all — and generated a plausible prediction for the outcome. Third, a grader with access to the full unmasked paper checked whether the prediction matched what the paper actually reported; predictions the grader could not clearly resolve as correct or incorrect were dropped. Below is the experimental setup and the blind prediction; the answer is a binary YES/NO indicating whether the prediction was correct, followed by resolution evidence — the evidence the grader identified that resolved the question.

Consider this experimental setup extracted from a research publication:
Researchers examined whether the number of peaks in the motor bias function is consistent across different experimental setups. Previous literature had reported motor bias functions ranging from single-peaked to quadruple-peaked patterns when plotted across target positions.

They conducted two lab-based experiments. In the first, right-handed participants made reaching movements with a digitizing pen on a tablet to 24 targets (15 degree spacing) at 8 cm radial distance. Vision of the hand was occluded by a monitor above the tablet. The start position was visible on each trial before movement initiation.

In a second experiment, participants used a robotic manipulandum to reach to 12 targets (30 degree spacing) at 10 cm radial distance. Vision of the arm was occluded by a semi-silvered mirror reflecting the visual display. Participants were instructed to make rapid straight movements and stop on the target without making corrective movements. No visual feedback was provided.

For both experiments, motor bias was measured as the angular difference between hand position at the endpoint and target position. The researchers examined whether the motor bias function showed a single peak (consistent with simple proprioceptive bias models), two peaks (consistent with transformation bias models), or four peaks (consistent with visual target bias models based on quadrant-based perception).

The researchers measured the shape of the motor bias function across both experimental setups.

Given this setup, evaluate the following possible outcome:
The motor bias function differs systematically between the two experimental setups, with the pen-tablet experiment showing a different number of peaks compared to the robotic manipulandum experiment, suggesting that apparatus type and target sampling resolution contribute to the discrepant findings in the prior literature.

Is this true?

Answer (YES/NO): NO